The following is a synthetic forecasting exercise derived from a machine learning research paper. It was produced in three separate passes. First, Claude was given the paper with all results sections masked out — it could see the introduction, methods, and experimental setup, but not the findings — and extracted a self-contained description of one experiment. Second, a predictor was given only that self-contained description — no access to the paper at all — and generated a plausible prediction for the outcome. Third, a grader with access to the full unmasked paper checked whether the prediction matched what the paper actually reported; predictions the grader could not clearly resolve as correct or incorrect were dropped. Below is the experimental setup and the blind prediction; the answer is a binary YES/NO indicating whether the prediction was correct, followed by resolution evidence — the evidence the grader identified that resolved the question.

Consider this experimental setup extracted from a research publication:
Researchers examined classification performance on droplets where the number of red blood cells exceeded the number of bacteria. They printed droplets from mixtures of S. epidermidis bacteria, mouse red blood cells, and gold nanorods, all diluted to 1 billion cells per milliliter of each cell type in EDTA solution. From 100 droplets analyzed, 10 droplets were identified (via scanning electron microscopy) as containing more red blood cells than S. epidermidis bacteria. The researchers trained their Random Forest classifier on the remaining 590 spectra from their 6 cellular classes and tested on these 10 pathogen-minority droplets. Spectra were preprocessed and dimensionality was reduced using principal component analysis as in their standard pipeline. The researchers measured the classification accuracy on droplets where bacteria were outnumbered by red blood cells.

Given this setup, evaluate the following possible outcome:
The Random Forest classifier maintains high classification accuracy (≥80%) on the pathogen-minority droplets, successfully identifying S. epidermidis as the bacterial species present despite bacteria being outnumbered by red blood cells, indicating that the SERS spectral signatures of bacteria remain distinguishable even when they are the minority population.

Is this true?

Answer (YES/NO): YES